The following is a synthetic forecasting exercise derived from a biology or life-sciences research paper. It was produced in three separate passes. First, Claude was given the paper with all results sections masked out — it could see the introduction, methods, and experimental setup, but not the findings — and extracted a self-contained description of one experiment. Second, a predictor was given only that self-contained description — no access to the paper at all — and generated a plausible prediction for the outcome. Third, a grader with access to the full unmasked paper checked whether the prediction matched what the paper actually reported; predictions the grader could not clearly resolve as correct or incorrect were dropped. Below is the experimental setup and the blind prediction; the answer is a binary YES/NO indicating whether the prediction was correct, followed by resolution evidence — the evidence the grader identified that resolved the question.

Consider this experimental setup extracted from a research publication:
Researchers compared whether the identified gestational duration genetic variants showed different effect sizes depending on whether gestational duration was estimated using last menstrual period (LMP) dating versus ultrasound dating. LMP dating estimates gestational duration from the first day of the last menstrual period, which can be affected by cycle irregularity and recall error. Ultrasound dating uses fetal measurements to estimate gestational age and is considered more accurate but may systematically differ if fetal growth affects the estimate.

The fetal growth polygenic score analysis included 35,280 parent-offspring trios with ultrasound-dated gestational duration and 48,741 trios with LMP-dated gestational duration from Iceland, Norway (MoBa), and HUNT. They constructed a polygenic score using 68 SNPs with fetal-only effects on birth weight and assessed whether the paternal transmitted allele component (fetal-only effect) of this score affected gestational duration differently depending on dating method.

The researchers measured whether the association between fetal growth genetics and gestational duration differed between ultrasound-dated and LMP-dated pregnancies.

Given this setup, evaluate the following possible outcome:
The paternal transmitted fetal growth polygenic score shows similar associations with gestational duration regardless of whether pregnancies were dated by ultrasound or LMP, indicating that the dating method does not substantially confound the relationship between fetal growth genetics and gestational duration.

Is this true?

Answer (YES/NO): NO